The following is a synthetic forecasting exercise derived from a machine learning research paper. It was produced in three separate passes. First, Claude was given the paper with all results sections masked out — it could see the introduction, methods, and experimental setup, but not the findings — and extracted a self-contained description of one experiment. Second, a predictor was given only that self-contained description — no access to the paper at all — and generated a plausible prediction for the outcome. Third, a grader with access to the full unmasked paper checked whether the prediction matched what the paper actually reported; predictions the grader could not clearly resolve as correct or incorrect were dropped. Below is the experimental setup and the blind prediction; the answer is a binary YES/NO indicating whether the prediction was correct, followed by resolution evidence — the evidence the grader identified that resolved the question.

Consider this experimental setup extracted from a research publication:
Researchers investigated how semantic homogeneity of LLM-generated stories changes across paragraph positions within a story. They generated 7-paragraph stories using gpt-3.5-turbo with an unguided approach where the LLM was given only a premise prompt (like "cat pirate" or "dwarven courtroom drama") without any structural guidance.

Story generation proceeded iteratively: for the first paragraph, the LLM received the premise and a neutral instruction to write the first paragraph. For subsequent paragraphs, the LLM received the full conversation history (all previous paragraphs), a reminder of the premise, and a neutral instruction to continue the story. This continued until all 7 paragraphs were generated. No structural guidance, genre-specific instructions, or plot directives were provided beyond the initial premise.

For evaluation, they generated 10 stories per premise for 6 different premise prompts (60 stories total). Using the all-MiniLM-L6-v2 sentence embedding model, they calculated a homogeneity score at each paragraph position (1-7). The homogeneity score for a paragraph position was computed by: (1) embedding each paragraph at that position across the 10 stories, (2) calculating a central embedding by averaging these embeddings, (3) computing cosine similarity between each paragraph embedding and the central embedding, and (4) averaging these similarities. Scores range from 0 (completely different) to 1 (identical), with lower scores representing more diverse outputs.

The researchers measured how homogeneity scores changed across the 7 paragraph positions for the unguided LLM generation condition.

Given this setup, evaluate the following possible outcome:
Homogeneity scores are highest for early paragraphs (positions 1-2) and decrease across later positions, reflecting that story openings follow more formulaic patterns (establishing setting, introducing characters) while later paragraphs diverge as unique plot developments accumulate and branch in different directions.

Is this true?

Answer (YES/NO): YES